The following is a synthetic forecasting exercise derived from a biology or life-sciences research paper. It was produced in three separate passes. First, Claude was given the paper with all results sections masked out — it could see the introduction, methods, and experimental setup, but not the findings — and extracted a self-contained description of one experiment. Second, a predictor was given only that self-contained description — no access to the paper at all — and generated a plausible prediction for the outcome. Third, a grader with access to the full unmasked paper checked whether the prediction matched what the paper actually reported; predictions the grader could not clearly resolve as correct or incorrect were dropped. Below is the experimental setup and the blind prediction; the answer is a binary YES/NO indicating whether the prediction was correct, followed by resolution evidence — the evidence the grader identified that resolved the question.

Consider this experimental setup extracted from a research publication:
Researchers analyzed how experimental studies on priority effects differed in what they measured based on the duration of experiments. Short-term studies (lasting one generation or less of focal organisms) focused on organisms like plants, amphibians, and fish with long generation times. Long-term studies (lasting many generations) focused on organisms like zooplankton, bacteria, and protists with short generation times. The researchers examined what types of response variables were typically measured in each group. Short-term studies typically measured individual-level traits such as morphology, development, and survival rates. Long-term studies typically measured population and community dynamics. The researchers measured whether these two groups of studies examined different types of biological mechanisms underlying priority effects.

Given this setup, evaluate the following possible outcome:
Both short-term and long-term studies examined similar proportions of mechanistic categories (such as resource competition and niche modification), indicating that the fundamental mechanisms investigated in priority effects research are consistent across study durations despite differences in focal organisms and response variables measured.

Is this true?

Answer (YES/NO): NO